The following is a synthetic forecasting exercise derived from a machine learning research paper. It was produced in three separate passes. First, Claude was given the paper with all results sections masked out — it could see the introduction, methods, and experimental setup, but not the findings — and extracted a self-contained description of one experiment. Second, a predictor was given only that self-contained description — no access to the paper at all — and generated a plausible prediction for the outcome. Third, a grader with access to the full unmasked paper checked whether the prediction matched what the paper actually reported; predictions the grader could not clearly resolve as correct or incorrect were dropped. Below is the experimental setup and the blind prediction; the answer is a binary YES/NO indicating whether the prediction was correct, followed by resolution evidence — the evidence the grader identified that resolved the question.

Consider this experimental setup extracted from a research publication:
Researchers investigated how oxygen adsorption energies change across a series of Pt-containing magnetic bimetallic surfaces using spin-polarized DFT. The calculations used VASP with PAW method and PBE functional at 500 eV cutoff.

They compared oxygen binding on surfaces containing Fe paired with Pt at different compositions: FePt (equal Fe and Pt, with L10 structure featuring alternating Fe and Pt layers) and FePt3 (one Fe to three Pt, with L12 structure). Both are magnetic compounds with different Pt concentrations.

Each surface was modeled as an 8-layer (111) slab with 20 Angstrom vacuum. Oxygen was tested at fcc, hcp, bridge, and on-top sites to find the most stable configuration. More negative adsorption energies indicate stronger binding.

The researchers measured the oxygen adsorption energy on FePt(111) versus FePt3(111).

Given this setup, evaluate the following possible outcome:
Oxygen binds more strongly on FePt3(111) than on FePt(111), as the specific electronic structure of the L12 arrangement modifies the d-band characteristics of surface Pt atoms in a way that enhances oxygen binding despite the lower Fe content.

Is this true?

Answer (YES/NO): NO